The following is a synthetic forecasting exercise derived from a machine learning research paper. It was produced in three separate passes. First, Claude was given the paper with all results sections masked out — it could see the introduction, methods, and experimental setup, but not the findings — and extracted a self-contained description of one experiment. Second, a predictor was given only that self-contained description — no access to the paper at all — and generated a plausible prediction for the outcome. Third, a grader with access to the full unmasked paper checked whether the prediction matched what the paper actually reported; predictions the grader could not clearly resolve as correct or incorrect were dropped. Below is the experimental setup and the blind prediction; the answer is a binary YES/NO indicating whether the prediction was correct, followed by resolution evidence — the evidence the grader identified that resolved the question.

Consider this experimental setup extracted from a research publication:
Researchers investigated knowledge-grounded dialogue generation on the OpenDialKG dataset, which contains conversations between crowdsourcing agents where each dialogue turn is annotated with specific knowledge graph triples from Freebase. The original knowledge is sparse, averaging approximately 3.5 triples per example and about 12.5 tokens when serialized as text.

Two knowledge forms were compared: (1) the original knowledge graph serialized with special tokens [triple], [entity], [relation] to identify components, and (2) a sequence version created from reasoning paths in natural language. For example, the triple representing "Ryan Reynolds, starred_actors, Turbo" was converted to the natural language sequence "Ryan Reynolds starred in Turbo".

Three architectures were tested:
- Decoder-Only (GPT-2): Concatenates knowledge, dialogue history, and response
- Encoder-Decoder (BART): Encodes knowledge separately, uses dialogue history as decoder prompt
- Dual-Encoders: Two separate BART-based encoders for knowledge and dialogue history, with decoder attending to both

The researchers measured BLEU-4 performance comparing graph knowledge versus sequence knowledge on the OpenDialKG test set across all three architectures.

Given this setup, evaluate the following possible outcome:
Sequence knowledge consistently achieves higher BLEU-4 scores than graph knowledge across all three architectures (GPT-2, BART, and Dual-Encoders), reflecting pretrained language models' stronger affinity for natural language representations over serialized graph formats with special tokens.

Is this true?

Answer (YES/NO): NO